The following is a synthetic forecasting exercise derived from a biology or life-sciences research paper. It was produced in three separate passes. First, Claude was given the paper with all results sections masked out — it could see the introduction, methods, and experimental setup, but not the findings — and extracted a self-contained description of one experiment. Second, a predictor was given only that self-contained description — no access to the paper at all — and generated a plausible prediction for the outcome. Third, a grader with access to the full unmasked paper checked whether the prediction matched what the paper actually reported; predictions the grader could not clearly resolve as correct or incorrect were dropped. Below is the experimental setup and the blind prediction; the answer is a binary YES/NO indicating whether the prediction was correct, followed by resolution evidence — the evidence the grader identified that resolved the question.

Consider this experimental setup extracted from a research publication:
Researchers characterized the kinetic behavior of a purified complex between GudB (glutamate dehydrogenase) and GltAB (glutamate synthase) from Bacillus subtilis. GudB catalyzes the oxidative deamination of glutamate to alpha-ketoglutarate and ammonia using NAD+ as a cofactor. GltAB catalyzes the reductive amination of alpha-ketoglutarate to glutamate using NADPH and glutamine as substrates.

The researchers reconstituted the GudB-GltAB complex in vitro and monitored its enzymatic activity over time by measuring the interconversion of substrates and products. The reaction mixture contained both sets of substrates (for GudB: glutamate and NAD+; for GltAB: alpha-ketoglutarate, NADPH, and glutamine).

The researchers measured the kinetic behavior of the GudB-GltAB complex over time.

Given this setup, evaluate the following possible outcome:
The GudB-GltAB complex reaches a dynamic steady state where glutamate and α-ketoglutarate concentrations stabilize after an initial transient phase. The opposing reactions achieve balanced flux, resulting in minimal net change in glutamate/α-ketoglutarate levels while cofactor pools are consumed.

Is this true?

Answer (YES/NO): NO